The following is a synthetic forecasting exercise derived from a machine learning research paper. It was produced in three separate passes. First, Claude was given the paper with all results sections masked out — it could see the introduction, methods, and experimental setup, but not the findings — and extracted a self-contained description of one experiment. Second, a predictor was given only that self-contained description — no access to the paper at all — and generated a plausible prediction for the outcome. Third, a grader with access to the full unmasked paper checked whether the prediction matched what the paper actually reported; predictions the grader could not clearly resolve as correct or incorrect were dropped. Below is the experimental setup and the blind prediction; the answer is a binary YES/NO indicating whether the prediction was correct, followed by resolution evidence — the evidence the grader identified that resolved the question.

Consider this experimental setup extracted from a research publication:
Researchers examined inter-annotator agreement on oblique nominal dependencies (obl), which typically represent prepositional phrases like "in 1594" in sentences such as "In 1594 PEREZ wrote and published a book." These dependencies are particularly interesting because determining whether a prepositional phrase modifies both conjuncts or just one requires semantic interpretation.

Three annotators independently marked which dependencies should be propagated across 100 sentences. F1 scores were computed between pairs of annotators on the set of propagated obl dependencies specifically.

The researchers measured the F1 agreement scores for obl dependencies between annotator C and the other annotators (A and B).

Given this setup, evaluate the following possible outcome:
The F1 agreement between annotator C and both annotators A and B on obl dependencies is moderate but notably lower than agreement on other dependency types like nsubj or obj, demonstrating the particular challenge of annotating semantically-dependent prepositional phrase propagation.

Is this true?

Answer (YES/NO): YES